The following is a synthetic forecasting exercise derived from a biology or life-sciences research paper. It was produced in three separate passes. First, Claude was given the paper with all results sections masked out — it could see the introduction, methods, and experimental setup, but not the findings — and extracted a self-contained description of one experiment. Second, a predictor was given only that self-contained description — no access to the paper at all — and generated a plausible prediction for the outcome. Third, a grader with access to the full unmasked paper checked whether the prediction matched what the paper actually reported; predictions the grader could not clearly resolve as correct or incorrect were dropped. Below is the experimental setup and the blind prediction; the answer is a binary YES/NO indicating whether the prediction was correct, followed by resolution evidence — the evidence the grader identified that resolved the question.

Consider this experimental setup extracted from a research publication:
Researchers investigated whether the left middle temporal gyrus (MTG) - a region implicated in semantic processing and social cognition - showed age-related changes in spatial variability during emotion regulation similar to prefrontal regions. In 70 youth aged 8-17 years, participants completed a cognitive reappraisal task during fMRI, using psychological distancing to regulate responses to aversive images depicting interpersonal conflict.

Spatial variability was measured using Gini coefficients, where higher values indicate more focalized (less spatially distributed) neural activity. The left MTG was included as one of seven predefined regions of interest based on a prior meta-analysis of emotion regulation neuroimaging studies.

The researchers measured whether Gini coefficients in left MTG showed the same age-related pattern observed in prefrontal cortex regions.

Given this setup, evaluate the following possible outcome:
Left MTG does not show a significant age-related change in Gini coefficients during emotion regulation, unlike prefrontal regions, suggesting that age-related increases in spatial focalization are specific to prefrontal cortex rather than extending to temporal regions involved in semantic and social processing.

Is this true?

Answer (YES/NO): NO